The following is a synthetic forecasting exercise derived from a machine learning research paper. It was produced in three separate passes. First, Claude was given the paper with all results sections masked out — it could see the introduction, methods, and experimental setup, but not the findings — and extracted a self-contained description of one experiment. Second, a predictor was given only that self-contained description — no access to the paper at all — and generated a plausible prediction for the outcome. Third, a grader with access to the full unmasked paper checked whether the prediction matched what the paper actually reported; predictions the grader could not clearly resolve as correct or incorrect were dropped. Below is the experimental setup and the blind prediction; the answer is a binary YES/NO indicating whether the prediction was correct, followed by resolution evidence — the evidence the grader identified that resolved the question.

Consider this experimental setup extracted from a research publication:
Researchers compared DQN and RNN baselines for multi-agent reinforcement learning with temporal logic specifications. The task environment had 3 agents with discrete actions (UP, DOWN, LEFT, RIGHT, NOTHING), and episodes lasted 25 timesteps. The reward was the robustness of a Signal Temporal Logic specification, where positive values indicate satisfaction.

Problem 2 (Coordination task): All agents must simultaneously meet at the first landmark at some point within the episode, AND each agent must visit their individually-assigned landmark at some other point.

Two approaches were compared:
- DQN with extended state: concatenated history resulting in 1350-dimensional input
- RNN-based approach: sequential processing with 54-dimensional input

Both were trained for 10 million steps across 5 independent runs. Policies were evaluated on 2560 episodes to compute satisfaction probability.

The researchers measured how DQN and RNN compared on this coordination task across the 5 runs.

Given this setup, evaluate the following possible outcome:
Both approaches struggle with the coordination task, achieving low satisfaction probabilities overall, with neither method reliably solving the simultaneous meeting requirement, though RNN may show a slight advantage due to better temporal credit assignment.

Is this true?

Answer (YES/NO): YES